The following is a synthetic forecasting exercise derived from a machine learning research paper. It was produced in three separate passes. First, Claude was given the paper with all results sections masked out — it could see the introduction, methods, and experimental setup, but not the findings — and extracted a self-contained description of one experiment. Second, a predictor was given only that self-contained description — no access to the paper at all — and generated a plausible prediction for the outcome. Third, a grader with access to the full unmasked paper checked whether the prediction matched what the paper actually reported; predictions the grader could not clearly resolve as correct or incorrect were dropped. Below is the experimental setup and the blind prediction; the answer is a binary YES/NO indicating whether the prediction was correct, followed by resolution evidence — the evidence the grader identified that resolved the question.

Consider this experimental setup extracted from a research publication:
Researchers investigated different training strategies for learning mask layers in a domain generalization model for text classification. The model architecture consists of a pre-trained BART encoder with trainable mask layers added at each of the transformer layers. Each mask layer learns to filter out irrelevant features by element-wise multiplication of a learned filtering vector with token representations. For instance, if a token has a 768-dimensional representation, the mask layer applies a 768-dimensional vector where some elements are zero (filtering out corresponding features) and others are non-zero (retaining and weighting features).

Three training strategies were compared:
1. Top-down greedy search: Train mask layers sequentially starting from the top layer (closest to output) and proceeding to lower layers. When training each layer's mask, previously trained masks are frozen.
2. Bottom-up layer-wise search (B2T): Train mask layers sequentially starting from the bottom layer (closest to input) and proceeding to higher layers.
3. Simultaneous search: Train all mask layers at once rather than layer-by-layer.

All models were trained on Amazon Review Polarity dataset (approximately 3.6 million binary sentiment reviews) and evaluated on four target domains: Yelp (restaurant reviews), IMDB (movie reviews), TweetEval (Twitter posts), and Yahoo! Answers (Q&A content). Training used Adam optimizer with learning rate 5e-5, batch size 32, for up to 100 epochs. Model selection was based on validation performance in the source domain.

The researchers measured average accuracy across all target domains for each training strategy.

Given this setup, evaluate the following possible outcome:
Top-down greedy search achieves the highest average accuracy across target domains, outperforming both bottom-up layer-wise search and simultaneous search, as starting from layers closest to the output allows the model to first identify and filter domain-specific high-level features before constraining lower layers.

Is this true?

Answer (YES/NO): YES